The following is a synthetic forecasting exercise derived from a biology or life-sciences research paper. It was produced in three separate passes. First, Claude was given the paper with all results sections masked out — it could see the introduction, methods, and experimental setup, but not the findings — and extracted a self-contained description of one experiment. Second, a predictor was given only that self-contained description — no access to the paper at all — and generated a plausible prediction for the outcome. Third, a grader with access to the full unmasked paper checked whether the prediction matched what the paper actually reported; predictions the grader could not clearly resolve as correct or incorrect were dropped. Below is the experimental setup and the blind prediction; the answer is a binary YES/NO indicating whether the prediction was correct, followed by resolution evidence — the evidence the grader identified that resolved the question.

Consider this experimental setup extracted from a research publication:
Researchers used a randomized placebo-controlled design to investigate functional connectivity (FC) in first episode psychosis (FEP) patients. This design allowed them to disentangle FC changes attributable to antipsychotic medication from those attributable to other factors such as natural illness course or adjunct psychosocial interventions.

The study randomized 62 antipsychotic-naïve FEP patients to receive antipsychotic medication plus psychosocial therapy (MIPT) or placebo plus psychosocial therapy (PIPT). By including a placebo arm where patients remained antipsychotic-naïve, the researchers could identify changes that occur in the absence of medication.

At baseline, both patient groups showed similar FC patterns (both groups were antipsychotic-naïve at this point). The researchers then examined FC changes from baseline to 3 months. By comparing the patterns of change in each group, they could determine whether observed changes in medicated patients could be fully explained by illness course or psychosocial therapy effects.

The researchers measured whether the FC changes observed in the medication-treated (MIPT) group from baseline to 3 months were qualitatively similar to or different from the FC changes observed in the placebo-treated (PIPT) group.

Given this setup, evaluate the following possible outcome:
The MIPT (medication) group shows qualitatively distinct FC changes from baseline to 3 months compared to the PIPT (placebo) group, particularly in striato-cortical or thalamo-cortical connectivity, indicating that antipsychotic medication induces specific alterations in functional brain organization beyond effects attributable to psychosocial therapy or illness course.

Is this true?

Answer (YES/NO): YES